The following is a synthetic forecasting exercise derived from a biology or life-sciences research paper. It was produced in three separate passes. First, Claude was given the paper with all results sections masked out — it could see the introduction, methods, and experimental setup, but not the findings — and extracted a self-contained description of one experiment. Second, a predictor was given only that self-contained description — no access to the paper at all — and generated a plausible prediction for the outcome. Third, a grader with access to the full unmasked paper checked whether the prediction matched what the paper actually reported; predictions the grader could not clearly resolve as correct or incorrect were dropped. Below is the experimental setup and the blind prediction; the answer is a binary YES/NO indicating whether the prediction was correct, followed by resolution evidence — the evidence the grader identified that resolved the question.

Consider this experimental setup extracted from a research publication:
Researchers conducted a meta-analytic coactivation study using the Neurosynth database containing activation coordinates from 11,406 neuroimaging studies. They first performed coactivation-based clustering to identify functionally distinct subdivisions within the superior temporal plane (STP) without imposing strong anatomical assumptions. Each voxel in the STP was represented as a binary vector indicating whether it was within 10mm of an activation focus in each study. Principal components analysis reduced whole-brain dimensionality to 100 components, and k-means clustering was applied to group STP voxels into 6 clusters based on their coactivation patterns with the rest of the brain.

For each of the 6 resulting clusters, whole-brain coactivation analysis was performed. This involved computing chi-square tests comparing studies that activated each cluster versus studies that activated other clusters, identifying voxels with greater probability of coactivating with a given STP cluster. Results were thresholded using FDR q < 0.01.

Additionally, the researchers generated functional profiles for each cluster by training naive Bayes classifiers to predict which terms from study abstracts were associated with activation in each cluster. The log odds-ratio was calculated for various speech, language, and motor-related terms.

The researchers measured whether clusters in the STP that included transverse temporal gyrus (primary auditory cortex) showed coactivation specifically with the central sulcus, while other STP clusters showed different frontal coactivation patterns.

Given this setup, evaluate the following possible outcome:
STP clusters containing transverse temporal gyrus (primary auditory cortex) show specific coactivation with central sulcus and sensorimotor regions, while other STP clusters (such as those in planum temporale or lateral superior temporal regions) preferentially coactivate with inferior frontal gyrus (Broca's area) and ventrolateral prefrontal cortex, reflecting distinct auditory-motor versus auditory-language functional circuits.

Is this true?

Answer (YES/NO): YES